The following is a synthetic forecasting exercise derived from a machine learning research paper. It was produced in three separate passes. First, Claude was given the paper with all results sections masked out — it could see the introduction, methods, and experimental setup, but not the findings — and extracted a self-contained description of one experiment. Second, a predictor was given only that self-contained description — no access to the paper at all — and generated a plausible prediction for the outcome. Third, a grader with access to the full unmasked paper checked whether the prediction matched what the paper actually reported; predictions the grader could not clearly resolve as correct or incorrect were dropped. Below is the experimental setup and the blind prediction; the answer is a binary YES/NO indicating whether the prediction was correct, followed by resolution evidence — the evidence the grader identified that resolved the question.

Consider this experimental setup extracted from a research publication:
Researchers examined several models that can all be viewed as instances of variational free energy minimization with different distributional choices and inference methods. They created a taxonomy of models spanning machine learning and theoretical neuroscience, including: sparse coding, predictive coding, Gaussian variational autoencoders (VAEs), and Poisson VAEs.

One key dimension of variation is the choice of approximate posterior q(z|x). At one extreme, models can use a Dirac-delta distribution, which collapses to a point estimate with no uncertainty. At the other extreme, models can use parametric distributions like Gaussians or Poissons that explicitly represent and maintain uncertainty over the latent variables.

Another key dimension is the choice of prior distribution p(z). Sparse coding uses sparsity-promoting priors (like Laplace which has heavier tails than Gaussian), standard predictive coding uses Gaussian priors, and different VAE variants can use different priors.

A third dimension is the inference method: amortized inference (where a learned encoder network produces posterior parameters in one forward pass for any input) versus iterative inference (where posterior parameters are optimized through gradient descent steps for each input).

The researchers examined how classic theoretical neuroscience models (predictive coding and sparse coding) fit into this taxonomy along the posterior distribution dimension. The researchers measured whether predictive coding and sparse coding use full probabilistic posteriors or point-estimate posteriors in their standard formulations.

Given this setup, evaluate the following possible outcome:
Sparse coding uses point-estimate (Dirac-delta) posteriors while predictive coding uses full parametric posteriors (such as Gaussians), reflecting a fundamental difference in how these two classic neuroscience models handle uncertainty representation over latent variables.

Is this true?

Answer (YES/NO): NO